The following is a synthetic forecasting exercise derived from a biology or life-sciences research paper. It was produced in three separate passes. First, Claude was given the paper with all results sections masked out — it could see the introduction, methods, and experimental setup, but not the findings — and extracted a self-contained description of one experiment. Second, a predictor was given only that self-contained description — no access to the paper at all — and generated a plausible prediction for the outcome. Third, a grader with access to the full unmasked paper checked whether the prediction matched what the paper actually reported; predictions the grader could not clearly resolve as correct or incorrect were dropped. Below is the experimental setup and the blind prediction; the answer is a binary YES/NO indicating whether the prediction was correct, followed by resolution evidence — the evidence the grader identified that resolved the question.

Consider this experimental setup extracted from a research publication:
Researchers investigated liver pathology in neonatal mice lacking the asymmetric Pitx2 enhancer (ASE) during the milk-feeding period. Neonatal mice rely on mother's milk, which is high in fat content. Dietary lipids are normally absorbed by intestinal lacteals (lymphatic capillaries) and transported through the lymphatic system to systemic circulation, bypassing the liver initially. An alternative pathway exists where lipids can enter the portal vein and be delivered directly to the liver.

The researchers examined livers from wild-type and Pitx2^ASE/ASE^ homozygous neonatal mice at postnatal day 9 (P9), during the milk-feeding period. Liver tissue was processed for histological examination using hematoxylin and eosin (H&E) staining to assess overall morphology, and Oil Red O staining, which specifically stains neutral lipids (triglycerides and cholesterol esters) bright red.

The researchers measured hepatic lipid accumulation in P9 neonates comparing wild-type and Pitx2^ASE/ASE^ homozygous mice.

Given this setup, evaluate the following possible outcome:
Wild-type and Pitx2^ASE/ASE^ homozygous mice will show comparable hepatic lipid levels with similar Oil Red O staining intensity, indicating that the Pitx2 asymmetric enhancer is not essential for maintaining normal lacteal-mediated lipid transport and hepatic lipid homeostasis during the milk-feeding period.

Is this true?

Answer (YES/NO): NO